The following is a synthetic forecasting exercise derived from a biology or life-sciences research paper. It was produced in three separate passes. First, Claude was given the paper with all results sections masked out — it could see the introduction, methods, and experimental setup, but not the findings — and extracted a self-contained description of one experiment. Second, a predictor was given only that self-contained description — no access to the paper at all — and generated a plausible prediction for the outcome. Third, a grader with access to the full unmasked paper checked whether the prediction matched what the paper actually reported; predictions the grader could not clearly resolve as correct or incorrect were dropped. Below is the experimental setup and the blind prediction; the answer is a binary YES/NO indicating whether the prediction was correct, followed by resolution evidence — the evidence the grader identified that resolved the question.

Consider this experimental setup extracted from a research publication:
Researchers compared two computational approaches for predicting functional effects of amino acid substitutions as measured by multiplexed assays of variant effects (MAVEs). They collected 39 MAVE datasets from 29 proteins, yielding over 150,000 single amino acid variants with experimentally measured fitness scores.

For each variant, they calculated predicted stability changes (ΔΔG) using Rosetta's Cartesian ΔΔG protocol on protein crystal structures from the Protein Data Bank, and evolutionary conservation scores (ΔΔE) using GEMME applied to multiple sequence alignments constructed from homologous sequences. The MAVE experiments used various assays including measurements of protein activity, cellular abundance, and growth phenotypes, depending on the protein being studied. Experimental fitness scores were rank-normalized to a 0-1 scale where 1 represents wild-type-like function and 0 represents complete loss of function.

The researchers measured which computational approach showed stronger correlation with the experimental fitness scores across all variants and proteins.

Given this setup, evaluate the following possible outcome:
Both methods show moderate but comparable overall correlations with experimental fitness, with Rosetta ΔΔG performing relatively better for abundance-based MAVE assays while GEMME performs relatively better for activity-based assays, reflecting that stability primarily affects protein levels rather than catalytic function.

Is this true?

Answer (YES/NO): NO